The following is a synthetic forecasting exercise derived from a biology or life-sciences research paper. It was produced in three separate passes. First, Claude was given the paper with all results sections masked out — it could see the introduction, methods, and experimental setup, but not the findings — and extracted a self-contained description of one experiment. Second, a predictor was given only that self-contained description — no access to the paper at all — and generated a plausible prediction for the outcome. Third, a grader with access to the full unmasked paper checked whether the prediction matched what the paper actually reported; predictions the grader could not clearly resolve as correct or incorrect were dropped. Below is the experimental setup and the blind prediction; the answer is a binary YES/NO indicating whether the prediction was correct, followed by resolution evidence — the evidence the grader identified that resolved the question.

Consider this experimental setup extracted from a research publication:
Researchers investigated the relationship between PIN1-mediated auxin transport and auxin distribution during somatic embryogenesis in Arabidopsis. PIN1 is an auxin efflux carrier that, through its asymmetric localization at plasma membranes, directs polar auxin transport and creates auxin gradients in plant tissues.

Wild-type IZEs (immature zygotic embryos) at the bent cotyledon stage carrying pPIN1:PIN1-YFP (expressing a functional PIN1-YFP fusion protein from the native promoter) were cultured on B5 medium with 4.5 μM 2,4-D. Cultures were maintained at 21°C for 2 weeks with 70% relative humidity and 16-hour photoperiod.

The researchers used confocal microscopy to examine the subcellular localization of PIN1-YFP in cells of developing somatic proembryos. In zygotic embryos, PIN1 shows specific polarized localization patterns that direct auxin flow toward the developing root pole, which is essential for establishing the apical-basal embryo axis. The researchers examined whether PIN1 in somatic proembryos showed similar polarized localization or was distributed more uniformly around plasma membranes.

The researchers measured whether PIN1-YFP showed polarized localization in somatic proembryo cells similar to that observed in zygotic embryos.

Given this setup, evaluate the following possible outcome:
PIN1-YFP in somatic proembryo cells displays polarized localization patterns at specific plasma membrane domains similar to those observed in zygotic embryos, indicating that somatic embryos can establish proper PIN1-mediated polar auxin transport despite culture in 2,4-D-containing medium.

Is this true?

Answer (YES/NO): NO